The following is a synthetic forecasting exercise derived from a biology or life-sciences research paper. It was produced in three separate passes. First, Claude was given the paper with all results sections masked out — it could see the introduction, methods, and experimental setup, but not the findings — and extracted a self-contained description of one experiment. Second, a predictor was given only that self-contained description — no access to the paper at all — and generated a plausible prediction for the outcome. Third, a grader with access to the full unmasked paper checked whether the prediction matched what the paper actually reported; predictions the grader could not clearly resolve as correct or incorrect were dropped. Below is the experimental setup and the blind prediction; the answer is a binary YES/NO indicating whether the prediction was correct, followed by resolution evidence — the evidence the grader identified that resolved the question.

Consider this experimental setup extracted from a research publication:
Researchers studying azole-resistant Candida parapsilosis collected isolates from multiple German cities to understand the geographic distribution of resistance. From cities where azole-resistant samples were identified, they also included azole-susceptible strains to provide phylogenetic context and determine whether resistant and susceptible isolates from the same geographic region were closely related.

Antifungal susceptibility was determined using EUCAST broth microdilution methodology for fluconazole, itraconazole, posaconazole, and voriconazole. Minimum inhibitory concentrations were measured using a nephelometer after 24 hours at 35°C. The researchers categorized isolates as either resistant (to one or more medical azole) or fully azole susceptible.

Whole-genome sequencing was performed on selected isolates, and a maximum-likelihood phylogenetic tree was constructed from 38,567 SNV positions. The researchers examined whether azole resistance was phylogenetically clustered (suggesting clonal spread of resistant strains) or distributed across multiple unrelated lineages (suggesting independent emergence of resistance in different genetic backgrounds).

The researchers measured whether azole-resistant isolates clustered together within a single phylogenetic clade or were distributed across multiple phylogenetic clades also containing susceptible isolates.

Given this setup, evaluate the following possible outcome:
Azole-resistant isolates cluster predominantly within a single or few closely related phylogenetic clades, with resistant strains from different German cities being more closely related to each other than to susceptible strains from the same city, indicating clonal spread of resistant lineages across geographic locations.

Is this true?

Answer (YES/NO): NO